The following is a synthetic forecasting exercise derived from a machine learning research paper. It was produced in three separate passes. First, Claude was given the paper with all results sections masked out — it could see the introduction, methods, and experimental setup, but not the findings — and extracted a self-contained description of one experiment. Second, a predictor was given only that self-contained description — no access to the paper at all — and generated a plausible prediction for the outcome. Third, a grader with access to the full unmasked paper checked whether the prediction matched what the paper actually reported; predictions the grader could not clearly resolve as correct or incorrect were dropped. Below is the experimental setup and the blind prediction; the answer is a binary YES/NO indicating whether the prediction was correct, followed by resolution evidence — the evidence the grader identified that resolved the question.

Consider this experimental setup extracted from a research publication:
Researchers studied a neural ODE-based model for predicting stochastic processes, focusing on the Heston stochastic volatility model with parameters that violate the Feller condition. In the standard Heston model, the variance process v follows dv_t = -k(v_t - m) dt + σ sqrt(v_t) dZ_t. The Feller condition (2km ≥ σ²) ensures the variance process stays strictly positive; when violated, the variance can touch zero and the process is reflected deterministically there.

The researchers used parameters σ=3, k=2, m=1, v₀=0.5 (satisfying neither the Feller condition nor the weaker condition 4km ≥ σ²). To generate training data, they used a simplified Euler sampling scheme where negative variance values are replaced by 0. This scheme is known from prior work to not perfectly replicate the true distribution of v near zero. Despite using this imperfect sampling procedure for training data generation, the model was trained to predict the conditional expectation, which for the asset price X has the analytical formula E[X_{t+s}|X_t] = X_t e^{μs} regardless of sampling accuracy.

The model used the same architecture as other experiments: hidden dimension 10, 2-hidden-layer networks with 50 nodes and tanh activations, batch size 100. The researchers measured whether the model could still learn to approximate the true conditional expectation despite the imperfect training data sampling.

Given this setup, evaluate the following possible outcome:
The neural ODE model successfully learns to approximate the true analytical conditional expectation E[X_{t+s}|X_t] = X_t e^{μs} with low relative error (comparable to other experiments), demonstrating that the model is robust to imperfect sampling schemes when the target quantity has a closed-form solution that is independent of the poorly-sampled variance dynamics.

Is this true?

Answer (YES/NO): NO